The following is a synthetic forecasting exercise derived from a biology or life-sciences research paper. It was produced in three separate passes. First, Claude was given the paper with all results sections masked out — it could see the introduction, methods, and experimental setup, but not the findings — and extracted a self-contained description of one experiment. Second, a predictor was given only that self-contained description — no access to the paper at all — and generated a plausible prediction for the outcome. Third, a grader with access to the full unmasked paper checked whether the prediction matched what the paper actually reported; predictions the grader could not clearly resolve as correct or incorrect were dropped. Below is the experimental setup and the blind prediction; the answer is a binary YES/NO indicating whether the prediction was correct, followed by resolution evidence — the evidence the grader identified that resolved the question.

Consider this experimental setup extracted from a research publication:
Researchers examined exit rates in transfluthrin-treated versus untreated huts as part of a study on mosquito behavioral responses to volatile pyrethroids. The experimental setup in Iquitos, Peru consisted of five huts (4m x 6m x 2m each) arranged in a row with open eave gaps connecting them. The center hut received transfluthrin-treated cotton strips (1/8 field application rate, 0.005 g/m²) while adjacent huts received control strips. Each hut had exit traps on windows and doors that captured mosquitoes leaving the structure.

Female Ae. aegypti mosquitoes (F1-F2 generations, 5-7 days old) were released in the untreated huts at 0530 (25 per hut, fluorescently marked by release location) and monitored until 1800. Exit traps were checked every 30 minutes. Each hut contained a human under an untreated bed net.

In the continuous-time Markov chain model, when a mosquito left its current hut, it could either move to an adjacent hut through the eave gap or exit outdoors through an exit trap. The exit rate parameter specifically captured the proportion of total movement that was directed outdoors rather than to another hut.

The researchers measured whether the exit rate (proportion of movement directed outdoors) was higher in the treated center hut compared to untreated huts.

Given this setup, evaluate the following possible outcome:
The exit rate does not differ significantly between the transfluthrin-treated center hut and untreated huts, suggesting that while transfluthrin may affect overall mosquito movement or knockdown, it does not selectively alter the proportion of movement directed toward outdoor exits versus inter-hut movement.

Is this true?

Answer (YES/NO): YES